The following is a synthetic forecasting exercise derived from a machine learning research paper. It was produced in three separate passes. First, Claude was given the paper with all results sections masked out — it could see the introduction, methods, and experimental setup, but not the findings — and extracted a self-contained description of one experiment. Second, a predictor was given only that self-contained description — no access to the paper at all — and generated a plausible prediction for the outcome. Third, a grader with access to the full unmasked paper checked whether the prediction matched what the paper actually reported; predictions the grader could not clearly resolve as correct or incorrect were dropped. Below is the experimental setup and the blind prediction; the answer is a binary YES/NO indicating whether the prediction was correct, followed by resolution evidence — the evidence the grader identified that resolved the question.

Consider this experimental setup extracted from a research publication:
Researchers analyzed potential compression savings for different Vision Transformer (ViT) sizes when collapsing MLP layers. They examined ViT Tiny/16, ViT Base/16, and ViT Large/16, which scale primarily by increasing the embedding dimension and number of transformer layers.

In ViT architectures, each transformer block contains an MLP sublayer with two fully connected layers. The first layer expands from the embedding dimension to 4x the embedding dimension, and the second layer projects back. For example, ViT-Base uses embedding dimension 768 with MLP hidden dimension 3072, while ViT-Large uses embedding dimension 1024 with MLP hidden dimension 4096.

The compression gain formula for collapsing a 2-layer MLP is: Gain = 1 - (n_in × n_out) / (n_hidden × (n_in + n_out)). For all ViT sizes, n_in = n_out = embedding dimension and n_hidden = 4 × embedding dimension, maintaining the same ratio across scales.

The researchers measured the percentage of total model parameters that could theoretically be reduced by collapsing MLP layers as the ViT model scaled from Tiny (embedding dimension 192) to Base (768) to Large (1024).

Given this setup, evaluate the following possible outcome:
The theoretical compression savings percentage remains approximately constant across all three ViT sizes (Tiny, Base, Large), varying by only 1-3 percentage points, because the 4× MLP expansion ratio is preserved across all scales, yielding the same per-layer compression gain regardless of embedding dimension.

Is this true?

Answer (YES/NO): NO